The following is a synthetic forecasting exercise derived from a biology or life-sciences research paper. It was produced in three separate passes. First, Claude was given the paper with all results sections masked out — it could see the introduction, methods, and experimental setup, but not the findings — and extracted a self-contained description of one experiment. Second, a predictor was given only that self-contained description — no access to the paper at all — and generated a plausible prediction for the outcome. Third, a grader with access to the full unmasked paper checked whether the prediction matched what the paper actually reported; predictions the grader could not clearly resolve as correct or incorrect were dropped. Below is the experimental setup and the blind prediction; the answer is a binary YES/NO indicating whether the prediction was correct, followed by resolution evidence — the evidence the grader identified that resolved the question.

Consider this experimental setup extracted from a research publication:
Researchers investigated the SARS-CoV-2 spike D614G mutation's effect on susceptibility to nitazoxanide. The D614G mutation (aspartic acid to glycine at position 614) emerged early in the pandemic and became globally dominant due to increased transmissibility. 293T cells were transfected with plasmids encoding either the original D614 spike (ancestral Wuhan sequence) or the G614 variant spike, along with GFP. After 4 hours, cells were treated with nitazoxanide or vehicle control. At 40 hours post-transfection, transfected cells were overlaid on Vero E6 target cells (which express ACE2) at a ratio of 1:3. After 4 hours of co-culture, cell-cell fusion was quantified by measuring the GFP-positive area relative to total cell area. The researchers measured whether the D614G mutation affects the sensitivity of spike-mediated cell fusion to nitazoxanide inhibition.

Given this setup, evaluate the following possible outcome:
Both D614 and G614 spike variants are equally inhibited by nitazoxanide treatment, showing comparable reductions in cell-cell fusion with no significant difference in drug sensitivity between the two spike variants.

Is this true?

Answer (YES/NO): YES